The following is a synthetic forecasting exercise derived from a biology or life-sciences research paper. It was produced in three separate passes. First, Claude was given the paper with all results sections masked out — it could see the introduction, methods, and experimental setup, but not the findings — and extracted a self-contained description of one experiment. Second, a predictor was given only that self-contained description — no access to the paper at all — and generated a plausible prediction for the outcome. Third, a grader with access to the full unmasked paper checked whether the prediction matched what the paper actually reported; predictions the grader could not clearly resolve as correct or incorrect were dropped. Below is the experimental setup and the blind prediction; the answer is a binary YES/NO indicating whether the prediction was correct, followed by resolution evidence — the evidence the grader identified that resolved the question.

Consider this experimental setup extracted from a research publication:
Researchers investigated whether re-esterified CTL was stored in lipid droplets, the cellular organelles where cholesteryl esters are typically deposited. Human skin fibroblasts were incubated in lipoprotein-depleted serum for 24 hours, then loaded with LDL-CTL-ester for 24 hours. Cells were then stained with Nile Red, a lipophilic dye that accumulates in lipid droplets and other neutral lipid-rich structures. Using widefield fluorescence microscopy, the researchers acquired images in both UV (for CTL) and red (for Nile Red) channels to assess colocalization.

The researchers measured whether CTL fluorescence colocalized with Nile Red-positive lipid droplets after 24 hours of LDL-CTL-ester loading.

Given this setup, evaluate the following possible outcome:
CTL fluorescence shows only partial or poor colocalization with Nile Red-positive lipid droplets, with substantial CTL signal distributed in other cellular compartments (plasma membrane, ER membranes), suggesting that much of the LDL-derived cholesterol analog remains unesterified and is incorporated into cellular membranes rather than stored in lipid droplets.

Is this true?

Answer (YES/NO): NO